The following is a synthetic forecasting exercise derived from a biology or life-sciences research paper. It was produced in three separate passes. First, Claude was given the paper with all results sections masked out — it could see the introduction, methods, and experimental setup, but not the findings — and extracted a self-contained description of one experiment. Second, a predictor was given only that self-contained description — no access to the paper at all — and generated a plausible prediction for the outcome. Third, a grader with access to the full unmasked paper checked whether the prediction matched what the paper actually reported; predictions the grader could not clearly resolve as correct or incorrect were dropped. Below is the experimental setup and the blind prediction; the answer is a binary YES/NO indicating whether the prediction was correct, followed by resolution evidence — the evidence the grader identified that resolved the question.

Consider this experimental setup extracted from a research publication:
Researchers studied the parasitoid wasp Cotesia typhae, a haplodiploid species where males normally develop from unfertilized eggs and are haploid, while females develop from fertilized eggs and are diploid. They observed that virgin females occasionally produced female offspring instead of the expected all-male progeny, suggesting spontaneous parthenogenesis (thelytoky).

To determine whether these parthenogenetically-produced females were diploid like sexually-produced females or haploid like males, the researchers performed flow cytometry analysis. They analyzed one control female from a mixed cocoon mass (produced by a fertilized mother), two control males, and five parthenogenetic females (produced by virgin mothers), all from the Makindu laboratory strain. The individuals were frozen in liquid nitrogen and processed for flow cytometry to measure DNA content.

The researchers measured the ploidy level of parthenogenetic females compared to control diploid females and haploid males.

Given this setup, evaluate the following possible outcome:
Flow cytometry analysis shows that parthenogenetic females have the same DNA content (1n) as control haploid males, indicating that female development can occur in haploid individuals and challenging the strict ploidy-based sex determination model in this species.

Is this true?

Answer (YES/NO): NO